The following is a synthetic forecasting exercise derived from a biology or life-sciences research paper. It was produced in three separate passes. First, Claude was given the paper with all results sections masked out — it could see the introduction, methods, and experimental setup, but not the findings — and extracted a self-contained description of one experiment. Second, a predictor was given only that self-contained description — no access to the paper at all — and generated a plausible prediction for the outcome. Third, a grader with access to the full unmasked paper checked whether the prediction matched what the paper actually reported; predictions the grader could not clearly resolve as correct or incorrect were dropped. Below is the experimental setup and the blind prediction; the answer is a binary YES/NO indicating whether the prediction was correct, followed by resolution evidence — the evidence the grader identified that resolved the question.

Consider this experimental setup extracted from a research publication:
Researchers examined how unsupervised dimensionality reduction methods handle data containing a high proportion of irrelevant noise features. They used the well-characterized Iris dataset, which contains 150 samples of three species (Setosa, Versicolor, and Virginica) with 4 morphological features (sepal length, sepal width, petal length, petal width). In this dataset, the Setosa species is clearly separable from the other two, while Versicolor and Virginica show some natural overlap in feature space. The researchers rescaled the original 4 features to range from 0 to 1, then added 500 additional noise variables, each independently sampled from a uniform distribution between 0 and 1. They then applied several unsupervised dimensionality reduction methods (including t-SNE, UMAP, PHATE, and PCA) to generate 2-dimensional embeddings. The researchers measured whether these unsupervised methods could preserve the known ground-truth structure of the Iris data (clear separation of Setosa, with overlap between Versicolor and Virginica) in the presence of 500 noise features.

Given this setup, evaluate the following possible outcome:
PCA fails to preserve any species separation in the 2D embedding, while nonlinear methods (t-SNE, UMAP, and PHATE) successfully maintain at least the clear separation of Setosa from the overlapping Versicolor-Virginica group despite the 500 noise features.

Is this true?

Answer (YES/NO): NO